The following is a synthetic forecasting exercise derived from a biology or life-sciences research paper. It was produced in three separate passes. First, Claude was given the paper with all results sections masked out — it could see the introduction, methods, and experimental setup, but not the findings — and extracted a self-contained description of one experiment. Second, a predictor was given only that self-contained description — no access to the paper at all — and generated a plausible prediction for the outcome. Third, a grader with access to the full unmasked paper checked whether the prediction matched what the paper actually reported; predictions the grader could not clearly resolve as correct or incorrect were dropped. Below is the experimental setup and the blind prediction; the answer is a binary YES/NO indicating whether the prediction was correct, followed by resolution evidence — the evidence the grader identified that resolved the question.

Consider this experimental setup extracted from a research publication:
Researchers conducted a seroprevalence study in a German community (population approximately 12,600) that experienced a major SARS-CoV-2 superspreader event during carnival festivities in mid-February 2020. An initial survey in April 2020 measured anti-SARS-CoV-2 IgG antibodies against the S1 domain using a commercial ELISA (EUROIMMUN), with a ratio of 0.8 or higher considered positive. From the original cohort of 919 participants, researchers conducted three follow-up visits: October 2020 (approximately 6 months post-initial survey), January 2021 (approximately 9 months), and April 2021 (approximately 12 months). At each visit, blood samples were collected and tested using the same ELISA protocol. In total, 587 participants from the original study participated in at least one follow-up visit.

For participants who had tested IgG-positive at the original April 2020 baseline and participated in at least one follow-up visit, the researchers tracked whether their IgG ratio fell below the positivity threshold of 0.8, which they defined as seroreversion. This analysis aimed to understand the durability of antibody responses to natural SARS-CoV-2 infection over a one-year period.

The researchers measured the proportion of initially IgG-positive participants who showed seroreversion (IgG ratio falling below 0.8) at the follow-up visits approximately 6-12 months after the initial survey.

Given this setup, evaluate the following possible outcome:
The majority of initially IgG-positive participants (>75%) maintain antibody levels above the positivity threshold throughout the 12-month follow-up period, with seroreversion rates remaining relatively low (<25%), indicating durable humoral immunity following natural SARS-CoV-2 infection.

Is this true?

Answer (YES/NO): NO